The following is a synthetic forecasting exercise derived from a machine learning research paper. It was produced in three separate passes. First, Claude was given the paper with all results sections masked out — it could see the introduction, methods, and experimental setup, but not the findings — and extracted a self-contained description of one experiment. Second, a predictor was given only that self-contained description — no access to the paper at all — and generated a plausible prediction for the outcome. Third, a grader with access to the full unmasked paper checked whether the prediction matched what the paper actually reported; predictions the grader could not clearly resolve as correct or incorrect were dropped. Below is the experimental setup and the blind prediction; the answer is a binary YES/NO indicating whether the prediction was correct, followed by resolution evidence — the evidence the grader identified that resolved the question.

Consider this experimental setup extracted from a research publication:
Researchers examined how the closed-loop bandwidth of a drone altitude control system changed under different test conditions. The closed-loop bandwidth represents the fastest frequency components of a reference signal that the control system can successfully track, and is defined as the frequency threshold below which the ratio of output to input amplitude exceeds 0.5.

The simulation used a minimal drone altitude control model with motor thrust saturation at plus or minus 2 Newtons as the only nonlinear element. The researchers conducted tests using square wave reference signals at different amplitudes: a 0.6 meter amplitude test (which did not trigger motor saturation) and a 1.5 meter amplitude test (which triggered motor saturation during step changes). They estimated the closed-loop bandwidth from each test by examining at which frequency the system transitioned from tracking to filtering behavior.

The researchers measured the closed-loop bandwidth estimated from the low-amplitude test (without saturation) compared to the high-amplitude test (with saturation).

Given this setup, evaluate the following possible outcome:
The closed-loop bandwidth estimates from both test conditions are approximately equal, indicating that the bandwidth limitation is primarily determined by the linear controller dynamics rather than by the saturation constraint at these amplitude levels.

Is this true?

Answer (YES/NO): NO